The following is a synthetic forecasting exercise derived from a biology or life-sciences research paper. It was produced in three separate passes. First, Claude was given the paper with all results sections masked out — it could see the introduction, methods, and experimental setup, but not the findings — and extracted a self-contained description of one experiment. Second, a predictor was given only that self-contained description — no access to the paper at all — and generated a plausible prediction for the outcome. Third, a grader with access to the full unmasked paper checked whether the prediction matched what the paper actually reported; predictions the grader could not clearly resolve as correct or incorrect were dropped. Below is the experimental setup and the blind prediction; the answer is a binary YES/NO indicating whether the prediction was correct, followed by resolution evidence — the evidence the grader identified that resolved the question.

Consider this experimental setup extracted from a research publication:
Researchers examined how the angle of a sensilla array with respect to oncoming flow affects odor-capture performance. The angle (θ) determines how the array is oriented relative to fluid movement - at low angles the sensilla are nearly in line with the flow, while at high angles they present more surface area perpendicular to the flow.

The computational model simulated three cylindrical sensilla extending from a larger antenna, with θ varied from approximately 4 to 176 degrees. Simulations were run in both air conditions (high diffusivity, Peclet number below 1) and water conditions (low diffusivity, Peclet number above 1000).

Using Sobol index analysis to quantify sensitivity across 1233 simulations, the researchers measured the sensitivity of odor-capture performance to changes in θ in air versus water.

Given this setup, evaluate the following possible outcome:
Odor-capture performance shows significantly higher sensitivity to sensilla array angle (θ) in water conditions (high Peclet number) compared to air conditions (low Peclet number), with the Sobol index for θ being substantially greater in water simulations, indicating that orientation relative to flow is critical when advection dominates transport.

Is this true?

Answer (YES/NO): NO